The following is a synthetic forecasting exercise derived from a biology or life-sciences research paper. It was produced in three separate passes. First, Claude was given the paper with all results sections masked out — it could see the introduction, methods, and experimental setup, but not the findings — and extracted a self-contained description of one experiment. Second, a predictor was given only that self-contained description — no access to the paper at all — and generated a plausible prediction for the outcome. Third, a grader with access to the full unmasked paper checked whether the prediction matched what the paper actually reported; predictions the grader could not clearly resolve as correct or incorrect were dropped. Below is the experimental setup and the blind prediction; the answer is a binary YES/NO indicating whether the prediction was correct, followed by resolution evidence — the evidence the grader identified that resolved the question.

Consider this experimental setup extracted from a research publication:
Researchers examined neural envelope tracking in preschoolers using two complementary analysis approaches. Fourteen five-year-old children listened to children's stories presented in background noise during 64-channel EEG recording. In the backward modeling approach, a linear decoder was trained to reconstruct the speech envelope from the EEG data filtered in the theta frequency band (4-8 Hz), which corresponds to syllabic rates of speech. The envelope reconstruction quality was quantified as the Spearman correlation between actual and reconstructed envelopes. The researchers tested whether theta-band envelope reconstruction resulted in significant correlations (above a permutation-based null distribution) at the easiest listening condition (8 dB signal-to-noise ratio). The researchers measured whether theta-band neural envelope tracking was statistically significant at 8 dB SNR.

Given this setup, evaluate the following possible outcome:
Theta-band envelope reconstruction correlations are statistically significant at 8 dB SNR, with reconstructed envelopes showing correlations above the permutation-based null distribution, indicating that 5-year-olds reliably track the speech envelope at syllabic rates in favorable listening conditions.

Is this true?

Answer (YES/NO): NO